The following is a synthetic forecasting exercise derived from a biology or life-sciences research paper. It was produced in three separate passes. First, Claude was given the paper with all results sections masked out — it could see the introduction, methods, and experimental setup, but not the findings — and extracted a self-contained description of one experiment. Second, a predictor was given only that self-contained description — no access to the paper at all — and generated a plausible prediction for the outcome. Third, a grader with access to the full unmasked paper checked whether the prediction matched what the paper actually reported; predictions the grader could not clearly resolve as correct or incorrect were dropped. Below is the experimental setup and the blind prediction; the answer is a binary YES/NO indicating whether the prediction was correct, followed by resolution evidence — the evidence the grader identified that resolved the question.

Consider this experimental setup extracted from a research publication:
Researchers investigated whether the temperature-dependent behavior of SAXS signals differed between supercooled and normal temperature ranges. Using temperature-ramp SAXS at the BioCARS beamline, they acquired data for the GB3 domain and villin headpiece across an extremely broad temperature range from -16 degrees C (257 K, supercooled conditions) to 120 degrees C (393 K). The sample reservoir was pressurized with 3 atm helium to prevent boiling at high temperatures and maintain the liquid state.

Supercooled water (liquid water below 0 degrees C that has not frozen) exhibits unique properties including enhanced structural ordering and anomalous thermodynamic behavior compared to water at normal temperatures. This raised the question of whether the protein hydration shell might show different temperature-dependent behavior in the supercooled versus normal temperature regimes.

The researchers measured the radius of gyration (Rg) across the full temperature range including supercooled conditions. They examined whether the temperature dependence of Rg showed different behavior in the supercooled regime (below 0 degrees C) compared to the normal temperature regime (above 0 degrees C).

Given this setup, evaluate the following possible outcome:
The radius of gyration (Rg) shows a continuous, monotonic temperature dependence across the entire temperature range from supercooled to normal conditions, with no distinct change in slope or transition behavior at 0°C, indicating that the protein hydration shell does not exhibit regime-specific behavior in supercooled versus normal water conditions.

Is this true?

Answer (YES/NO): YES